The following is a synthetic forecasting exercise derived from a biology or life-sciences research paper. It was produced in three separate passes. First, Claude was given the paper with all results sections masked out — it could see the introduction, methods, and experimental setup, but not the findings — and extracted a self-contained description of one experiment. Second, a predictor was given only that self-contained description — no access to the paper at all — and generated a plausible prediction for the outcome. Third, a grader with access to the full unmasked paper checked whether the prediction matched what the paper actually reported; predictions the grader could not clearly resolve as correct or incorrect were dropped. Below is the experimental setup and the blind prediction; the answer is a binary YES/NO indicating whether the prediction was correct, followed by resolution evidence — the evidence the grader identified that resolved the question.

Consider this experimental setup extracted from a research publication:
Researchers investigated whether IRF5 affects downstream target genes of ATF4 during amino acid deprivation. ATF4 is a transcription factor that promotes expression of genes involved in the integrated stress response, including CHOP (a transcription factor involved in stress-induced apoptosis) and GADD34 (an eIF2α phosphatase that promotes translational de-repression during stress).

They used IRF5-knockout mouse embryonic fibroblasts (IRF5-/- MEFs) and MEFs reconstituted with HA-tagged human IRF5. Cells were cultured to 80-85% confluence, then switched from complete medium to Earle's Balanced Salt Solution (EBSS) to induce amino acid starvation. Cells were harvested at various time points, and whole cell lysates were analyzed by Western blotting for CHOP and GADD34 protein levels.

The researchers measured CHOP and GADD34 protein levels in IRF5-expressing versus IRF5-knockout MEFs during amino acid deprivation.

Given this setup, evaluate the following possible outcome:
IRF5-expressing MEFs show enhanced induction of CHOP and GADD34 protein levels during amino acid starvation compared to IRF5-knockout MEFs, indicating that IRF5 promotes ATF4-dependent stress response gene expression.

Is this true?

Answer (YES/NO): YES